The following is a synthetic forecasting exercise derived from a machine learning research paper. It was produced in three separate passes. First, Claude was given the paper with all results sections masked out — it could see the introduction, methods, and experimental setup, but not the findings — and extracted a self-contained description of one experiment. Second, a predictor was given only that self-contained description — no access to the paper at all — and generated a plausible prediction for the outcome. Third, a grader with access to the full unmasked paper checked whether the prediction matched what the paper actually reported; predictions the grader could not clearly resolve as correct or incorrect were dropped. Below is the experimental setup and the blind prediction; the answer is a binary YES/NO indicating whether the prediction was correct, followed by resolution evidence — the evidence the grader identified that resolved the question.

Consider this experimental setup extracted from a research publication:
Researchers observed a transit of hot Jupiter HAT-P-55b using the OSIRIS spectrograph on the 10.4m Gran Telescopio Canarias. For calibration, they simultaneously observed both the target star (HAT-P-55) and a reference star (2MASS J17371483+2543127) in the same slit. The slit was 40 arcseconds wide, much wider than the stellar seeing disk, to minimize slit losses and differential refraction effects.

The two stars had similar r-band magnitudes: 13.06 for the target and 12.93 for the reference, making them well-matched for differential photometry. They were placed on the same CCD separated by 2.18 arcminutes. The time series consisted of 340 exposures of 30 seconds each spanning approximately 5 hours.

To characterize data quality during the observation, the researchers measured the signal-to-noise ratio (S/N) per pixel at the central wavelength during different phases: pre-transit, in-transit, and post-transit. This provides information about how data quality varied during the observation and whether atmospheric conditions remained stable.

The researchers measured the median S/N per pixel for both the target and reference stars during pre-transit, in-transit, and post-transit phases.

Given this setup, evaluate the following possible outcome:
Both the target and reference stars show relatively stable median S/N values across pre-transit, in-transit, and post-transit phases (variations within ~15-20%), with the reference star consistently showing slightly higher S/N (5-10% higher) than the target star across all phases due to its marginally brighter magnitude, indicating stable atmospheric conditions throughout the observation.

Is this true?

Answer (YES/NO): YES